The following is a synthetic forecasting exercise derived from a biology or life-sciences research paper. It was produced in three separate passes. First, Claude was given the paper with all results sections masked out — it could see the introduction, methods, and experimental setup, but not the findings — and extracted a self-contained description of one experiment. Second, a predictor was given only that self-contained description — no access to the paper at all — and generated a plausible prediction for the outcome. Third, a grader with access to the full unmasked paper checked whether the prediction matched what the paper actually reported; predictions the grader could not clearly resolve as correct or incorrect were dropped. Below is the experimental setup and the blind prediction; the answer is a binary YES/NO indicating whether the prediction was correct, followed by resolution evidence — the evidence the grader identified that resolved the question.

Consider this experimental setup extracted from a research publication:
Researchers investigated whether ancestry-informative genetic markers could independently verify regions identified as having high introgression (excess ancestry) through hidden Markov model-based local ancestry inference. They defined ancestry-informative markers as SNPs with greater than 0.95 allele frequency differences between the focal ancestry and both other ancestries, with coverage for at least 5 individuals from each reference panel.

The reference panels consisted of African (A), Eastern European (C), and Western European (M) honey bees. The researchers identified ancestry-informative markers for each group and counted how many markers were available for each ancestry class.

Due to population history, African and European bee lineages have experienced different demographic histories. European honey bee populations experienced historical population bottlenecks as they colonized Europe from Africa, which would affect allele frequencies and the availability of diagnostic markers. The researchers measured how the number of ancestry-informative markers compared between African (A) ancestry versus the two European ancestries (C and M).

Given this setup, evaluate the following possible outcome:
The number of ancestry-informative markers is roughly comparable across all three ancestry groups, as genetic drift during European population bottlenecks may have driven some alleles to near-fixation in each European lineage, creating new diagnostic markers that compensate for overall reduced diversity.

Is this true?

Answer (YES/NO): NO